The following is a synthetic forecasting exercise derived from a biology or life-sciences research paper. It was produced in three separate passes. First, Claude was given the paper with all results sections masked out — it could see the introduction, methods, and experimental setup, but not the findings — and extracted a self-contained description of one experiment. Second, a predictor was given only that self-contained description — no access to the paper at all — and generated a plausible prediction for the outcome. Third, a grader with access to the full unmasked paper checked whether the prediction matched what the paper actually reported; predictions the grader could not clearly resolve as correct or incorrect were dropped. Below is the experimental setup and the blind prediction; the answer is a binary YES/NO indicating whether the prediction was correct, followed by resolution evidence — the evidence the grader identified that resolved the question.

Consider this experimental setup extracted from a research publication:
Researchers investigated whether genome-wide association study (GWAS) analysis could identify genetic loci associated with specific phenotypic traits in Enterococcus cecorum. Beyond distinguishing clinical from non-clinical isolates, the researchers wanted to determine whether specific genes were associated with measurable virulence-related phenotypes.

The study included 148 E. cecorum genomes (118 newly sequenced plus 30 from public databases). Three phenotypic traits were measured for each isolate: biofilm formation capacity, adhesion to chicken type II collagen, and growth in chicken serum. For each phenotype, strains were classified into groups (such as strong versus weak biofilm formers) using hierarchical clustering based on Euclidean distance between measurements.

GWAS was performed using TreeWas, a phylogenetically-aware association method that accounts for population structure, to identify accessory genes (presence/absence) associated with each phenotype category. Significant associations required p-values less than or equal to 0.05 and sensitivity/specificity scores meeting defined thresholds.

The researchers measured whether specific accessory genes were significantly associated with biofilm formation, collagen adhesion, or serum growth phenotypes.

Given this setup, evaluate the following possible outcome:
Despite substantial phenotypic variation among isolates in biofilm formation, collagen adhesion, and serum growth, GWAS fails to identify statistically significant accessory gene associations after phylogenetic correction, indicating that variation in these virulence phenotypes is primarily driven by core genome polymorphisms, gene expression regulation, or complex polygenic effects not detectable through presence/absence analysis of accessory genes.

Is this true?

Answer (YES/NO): YES